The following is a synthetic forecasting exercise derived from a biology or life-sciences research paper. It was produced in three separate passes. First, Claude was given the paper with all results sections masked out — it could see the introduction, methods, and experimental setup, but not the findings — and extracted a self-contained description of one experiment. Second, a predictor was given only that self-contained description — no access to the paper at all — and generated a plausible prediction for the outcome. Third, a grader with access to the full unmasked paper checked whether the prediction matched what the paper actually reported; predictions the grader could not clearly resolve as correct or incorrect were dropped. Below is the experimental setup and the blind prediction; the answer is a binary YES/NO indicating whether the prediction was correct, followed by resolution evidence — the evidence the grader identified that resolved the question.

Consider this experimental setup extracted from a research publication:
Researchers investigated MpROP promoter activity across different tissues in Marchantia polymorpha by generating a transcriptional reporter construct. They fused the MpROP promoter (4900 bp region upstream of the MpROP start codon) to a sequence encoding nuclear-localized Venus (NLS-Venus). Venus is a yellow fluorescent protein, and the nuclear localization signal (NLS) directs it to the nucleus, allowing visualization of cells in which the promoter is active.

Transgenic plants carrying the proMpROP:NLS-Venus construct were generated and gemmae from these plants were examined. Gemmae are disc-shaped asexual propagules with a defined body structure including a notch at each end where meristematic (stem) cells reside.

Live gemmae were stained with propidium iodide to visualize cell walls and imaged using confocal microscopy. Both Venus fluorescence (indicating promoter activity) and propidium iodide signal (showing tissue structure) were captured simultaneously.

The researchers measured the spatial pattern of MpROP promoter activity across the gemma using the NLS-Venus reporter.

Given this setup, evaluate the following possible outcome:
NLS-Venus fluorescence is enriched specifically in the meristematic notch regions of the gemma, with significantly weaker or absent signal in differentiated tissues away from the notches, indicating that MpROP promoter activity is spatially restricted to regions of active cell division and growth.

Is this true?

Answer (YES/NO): NO